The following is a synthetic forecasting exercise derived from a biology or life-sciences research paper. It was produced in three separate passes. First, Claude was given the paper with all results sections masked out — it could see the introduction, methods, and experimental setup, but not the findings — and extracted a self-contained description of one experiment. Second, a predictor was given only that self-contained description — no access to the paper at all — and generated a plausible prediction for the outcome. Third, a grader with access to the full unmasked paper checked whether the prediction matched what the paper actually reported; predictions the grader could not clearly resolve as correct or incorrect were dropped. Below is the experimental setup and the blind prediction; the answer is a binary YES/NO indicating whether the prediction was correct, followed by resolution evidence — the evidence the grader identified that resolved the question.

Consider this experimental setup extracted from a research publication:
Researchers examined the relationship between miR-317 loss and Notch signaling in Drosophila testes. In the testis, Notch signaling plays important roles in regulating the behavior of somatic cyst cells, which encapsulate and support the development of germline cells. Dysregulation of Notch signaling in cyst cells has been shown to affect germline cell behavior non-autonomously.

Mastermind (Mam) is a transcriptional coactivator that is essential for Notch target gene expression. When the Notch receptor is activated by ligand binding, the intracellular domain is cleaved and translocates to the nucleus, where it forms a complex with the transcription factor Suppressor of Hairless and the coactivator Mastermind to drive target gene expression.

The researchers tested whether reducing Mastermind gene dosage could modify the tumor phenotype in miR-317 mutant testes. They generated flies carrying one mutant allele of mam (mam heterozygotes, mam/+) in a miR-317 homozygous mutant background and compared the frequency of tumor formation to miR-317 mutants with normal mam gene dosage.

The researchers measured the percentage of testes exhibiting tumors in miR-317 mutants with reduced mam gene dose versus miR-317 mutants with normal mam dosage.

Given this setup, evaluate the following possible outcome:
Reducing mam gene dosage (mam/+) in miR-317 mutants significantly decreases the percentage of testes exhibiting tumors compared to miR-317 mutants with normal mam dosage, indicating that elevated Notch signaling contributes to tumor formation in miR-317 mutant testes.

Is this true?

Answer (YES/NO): NO